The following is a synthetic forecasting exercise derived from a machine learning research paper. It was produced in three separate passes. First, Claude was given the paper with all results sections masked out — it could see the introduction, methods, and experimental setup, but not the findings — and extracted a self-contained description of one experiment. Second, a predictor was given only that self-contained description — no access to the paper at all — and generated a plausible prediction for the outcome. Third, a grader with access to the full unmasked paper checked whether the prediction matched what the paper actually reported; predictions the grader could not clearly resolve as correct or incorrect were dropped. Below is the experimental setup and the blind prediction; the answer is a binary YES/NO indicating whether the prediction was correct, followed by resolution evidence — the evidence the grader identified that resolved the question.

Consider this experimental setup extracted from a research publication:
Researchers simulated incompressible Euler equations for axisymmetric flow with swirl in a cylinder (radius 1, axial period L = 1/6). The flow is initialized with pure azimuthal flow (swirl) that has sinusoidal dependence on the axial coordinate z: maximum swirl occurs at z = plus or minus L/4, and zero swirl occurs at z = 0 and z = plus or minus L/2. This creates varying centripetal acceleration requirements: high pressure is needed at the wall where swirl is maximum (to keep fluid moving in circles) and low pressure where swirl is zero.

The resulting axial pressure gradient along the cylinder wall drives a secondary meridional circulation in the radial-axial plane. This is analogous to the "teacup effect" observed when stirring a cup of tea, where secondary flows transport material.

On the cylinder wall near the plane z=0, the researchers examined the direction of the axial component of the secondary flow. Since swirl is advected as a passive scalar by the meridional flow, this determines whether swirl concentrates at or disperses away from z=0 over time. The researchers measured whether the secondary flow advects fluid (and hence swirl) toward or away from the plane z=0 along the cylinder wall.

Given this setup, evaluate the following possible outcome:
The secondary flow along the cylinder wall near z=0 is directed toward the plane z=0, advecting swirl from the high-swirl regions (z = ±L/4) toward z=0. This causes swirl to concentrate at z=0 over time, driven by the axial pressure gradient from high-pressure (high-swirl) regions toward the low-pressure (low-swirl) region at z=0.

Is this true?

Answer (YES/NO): YES